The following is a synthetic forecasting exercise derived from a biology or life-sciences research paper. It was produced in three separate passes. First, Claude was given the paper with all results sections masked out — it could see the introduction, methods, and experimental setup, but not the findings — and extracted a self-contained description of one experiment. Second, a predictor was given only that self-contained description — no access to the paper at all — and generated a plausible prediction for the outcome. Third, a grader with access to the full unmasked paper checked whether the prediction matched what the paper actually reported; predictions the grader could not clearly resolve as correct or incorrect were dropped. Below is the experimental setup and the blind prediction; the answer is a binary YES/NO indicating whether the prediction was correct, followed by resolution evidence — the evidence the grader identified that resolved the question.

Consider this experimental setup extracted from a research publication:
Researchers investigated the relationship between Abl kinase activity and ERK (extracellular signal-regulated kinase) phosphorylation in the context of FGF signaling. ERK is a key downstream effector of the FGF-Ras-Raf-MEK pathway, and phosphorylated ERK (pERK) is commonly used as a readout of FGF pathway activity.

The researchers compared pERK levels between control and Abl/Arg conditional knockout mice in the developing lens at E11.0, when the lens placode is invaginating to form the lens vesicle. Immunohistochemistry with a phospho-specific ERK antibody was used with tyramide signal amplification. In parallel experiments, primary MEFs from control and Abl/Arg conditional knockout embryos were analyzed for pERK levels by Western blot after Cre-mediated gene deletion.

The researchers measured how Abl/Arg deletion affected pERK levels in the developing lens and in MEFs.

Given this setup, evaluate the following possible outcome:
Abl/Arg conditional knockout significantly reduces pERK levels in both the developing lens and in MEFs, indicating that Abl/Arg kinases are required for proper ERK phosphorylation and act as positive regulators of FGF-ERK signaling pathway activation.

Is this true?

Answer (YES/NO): NO